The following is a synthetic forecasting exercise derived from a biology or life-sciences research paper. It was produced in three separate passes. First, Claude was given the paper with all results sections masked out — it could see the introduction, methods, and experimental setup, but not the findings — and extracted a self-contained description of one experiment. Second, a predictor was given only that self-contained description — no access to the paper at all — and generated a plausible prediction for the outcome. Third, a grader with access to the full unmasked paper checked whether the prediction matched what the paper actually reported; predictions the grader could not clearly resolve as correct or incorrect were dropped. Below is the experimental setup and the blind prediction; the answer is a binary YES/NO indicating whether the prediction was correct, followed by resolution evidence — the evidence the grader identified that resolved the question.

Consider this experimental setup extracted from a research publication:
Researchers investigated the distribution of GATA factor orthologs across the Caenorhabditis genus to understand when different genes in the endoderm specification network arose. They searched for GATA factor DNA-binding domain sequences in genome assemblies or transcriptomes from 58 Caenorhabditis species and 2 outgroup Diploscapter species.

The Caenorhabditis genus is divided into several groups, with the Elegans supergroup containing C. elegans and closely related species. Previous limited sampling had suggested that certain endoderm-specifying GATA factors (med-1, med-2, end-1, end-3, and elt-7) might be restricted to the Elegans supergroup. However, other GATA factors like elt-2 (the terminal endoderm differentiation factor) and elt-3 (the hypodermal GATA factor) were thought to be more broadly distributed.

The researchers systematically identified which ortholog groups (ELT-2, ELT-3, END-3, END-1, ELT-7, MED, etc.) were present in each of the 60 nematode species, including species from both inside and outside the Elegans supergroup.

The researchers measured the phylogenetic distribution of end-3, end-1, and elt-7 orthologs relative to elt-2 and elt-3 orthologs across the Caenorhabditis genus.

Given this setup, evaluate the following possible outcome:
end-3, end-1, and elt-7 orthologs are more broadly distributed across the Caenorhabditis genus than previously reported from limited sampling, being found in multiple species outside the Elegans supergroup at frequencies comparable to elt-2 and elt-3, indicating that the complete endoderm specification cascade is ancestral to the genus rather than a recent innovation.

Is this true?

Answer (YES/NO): NO